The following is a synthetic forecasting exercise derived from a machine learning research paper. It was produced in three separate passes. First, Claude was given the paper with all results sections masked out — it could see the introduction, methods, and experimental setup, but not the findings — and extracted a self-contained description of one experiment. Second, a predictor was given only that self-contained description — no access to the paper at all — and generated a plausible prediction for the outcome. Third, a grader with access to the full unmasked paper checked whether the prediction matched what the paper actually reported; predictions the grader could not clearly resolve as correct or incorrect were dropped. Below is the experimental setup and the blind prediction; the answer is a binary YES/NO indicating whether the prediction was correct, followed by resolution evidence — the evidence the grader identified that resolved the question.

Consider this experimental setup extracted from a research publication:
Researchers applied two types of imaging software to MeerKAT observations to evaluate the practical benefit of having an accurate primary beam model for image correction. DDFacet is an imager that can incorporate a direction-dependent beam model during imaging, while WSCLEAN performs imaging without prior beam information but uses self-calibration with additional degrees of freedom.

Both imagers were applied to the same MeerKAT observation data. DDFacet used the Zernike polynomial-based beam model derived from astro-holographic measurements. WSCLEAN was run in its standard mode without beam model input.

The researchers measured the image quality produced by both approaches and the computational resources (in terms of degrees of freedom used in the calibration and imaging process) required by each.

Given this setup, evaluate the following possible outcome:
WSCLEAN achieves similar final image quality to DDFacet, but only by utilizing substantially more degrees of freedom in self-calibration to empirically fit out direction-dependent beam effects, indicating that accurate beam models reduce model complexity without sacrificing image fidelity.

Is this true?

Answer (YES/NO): NO